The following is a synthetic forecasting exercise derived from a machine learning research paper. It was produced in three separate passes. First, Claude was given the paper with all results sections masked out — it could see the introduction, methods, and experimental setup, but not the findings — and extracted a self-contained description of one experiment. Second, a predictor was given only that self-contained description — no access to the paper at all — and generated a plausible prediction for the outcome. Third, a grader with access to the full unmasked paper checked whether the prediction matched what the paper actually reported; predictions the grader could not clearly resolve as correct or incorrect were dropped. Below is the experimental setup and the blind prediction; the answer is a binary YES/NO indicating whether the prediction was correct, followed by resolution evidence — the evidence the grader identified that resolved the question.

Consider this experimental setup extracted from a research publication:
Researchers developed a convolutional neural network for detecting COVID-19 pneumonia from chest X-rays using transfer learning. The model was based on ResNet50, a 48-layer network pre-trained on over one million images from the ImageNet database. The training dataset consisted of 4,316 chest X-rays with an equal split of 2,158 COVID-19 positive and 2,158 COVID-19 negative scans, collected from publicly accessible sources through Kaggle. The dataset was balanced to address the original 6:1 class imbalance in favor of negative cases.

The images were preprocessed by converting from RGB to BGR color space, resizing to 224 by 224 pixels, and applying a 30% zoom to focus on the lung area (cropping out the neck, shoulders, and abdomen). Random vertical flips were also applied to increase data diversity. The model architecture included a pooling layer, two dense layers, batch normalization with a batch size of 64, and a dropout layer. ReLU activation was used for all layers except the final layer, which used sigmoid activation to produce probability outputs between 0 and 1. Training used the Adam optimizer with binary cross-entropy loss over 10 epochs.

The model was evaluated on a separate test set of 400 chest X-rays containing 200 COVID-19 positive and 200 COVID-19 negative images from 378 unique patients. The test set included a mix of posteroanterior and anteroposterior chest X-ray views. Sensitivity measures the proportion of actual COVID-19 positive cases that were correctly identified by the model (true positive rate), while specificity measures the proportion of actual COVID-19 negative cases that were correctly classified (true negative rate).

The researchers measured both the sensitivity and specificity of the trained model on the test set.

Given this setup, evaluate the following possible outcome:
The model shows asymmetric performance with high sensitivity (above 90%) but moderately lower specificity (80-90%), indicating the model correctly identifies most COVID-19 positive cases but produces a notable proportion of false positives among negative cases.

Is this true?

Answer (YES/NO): NO